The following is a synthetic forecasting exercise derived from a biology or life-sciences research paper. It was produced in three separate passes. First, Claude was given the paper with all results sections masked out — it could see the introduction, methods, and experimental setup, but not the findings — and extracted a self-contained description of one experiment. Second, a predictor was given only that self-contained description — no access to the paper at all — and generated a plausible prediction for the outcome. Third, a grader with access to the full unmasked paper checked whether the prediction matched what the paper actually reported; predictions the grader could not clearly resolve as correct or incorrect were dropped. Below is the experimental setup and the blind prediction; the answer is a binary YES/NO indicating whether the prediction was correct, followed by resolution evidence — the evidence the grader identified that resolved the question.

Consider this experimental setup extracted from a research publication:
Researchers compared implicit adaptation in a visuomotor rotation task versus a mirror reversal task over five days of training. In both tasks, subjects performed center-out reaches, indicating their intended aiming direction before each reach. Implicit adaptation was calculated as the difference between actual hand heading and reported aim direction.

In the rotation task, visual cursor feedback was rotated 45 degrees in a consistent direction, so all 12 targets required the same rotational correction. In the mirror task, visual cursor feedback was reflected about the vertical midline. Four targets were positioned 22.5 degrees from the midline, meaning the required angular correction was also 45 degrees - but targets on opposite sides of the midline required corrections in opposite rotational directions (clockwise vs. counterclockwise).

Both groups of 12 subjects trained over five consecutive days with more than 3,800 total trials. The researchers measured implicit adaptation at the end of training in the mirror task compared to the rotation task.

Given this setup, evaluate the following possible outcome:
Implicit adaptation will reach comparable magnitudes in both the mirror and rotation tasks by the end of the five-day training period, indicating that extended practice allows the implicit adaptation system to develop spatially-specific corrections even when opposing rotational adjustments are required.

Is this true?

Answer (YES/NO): NO